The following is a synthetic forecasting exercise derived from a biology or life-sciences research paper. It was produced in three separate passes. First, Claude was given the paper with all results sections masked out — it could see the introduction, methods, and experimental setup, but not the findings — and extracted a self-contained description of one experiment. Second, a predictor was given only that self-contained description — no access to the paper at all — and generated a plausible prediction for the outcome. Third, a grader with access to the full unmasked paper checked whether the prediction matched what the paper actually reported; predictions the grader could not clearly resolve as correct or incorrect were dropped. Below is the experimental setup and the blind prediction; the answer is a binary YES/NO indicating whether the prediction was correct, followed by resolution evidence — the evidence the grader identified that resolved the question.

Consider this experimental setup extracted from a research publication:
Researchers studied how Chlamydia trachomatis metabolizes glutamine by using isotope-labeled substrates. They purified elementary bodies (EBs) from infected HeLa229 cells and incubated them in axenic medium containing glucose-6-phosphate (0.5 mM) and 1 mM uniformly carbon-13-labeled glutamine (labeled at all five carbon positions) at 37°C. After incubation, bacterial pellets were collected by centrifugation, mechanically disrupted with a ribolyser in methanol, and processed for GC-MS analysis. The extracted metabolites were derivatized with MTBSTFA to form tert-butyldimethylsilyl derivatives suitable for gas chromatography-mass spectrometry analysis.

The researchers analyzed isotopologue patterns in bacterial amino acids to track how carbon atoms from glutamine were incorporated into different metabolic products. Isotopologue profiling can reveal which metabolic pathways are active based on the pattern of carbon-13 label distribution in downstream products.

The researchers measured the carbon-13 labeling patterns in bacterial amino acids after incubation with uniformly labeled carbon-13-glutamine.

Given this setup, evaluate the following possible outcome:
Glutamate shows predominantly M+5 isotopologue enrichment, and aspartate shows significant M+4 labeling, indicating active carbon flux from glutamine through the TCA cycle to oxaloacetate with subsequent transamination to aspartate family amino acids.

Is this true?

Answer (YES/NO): YES